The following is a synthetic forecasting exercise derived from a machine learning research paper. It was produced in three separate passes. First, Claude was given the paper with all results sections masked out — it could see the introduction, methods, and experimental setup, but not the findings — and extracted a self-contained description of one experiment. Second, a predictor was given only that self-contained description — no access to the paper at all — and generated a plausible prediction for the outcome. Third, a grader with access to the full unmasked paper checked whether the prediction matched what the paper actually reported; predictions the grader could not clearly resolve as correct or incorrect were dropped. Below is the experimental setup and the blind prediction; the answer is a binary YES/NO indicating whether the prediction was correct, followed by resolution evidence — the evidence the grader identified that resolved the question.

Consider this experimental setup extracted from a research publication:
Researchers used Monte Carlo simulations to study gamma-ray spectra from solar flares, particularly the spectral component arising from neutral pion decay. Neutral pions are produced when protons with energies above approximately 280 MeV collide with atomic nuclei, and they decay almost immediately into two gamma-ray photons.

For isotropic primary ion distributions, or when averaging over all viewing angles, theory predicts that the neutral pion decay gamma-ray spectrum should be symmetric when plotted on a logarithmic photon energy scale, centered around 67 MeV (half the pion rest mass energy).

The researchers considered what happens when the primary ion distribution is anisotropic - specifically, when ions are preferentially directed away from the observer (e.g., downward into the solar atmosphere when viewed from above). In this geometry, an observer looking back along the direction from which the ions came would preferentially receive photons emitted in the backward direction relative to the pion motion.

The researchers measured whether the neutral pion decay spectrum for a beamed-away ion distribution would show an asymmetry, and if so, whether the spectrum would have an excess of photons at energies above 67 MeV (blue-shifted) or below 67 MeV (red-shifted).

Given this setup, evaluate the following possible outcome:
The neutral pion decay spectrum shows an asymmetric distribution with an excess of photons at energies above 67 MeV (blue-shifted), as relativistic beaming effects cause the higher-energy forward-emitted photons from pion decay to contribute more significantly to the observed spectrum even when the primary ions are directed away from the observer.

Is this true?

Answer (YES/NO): NO